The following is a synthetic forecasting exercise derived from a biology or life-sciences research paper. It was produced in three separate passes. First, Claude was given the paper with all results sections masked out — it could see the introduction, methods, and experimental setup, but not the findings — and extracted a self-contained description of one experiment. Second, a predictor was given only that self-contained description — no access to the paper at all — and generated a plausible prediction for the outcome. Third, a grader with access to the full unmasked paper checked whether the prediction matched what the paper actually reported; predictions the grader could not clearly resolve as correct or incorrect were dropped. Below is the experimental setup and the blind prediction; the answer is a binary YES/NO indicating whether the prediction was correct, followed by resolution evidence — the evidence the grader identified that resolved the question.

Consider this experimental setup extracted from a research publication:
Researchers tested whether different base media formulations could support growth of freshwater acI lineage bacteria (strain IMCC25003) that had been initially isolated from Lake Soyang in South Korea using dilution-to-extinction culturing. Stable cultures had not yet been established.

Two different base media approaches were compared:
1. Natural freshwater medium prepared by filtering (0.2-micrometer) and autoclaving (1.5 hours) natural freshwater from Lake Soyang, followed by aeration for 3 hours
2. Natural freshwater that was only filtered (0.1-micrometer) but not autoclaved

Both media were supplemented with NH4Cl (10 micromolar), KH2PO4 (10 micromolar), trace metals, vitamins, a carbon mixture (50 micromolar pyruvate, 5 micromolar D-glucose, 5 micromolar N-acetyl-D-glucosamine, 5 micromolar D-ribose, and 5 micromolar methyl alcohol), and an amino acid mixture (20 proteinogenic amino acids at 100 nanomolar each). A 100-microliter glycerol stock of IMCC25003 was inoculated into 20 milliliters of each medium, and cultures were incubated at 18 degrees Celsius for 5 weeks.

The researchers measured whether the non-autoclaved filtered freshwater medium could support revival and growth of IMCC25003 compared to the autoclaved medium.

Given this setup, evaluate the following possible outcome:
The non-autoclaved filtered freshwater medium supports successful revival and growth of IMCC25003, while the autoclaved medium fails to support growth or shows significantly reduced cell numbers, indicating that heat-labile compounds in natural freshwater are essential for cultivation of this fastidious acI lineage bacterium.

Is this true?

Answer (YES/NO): NO